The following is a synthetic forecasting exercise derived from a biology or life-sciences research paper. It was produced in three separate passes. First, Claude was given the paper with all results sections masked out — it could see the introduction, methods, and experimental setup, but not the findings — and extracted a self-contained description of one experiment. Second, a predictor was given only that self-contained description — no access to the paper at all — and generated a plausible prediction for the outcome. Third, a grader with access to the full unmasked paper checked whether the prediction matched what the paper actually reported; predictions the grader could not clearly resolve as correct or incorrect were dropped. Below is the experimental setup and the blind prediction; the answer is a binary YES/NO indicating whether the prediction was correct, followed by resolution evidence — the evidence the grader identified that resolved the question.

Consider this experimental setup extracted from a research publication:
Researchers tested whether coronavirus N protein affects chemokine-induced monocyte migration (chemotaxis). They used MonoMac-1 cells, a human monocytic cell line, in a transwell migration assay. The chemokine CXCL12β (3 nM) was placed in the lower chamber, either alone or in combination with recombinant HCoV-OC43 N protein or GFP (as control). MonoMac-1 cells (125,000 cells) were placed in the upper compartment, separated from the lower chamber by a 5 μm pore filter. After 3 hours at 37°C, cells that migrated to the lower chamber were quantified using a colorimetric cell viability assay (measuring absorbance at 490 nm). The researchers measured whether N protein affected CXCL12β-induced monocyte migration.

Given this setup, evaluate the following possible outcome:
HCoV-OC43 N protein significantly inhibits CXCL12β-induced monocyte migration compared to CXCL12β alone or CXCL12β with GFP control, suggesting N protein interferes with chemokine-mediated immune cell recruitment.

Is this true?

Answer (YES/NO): YES